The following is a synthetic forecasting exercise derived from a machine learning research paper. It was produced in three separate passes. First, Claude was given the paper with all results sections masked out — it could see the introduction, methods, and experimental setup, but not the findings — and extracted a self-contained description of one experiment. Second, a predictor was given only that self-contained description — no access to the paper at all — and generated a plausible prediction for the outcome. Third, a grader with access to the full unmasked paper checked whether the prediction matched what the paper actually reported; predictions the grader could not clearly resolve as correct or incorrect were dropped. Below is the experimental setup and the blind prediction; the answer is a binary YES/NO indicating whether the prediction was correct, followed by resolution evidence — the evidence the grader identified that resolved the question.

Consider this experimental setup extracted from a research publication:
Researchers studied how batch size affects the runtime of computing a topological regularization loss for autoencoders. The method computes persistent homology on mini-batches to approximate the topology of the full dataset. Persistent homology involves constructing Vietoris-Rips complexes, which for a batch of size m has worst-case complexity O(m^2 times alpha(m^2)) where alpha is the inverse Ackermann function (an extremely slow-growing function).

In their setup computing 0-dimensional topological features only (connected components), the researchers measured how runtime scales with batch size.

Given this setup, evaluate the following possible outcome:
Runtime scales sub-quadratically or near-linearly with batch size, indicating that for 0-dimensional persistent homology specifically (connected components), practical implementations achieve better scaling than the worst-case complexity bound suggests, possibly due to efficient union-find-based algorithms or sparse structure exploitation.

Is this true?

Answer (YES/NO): NO